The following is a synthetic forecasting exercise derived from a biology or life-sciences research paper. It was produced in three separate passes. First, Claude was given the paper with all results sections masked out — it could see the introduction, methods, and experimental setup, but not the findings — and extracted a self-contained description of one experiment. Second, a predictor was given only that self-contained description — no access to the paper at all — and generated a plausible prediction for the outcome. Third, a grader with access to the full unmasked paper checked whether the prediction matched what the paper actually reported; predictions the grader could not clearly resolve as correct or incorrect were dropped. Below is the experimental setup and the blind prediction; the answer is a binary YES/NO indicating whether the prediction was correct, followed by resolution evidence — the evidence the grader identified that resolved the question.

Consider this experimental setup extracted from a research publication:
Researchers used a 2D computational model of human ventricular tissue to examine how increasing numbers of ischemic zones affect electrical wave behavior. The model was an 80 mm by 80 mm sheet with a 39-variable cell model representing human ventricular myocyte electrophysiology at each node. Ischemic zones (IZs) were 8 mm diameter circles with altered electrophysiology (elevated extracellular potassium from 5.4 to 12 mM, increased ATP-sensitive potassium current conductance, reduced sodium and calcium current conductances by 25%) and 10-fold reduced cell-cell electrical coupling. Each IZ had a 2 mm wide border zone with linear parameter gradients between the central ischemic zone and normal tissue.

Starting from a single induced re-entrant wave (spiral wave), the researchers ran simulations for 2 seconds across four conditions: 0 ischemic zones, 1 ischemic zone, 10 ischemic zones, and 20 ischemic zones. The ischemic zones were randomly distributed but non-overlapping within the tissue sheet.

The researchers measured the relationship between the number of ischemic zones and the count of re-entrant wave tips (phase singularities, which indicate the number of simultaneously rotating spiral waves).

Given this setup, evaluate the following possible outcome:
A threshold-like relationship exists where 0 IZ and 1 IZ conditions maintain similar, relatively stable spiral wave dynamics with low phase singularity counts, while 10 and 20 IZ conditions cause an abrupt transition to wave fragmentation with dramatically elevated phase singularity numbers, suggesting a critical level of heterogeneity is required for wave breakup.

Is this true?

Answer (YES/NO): NO